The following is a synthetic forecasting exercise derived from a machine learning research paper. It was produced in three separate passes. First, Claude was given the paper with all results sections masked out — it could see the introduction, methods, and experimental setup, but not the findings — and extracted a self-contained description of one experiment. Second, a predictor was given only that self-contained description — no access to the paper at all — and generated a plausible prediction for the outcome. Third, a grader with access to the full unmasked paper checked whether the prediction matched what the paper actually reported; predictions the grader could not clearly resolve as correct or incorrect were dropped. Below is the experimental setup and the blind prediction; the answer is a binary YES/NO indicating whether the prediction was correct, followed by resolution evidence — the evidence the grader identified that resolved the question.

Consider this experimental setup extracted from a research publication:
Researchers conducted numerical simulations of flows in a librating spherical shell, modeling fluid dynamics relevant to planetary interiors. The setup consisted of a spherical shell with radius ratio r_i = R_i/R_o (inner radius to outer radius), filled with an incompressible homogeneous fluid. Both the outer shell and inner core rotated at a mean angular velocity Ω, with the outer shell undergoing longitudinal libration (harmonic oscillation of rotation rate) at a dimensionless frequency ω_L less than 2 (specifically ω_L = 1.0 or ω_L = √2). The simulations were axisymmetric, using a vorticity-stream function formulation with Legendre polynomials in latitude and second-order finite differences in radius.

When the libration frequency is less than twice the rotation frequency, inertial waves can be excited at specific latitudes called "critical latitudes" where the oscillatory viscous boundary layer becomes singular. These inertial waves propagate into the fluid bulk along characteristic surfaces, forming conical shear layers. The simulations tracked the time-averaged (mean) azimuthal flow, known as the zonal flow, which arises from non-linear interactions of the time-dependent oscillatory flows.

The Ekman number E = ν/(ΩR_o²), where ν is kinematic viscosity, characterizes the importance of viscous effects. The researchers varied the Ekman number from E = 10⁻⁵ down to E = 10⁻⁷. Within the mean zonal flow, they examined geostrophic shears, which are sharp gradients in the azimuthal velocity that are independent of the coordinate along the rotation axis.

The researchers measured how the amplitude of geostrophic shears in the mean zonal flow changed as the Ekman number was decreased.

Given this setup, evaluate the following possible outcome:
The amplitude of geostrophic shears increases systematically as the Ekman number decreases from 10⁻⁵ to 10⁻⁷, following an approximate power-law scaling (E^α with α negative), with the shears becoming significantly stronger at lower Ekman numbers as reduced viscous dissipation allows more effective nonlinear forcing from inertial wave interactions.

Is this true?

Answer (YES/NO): YES